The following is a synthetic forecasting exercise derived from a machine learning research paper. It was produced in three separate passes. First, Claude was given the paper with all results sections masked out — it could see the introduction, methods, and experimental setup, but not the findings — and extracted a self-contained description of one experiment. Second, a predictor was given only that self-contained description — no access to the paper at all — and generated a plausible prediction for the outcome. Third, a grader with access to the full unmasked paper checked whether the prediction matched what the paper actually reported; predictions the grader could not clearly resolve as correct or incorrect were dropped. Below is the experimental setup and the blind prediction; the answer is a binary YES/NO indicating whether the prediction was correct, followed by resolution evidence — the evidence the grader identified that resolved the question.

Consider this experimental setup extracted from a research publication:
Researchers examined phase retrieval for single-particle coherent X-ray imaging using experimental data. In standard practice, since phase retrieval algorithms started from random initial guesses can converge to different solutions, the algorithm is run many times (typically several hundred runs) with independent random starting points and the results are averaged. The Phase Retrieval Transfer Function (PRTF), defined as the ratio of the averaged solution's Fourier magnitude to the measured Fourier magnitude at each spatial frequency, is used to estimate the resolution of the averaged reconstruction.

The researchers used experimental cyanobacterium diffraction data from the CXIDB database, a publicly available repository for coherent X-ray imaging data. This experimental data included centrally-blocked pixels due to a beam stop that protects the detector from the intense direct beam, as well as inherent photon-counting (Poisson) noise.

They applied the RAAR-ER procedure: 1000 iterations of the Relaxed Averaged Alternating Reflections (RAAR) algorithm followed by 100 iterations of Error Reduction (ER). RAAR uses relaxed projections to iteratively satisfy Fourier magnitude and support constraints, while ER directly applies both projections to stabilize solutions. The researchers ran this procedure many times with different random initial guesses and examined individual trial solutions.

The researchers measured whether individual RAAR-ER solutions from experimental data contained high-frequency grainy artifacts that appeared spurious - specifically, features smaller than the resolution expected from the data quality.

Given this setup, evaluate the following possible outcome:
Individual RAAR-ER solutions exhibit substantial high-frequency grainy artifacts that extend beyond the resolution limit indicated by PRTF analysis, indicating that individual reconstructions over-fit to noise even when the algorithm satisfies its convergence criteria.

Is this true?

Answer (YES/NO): YES